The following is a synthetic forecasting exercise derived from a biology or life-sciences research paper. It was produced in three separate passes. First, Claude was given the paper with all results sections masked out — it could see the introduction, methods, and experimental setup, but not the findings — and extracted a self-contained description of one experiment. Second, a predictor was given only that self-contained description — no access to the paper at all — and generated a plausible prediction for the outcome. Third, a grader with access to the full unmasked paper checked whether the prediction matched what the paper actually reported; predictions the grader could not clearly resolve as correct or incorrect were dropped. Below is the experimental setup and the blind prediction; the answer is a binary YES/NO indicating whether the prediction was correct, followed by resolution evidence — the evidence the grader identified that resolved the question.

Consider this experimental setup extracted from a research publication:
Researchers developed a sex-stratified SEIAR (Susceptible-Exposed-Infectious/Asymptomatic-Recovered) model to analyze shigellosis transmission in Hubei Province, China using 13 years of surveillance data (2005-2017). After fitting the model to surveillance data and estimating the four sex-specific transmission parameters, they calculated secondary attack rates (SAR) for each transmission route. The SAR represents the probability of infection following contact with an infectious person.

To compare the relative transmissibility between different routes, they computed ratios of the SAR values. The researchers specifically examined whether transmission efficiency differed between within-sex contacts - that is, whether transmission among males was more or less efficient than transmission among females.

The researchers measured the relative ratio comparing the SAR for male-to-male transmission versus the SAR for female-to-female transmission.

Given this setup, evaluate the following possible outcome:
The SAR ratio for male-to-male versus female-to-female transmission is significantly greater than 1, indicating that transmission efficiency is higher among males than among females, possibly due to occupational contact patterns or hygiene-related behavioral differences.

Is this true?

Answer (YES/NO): NO